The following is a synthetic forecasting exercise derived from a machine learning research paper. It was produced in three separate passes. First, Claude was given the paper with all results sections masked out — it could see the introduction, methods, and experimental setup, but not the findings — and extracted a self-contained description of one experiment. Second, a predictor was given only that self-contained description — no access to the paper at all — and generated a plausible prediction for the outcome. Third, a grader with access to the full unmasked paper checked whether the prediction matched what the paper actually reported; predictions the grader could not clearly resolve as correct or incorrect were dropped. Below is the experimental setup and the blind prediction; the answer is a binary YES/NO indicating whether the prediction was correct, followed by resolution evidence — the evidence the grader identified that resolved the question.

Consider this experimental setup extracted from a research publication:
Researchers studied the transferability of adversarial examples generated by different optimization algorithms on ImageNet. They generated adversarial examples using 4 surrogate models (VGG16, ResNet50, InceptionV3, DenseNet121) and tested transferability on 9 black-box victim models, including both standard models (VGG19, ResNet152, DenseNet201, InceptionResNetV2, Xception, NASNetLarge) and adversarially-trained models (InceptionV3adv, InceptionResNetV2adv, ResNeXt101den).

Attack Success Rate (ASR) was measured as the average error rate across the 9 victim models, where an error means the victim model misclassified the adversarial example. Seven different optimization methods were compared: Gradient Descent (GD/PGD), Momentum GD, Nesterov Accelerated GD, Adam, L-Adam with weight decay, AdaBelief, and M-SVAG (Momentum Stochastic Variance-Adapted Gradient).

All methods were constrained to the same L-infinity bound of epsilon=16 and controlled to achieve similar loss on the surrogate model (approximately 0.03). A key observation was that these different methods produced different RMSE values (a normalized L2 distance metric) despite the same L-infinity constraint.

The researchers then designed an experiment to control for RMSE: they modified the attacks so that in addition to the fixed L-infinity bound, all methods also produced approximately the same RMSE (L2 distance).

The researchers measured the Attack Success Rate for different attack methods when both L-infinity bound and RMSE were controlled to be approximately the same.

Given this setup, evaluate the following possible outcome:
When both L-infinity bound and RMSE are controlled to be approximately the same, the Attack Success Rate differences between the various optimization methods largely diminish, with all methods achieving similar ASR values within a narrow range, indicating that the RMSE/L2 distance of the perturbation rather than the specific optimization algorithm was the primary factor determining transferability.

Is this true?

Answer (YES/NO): YES